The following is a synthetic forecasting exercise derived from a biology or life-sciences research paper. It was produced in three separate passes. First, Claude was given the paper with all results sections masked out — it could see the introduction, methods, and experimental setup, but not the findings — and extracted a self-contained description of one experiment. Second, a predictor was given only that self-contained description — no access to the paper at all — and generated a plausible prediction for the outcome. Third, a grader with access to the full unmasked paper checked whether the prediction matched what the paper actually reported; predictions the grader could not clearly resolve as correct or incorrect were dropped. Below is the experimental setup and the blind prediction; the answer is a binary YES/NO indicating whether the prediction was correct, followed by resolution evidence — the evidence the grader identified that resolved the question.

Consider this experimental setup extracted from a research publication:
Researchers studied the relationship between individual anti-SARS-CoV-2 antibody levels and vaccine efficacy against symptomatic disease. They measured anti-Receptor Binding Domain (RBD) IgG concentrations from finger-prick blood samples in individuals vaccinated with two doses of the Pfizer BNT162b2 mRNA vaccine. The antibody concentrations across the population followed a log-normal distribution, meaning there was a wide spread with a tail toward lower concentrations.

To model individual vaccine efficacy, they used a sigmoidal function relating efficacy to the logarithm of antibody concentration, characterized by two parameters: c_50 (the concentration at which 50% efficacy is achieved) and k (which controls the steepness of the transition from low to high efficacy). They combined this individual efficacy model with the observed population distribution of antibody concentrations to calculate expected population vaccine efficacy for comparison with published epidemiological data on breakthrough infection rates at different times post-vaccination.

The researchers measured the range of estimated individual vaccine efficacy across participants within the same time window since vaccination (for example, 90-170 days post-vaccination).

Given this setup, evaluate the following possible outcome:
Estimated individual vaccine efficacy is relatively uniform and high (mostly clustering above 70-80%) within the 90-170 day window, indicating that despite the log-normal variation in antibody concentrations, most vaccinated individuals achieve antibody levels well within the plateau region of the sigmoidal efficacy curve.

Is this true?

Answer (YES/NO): NO